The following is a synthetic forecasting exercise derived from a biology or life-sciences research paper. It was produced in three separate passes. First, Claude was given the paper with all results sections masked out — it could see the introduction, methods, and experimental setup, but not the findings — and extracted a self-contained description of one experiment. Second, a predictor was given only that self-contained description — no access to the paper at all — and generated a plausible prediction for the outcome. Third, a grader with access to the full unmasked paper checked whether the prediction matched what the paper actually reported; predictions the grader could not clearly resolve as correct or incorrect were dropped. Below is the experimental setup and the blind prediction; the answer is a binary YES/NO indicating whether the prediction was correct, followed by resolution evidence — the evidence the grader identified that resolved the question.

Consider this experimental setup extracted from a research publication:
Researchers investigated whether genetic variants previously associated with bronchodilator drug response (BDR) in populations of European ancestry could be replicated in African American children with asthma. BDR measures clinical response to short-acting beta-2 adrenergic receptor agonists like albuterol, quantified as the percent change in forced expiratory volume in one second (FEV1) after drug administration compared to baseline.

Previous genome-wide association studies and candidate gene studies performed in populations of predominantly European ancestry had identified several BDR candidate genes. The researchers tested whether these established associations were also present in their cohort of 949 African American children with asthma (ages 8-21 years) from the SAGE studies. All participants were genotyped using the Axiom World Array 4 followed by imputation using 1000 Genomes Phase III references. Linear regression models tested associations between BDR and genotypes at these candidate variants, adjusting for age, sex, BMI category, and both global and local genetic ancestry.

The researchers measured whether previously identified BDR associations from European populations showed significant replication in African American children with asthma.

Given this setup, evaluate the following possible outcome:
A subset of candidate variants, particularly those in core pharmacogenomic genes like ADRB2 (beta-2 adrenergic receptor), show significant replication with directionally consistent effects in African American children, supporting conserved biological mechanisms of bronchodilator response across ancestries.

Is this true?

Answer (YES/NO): NO